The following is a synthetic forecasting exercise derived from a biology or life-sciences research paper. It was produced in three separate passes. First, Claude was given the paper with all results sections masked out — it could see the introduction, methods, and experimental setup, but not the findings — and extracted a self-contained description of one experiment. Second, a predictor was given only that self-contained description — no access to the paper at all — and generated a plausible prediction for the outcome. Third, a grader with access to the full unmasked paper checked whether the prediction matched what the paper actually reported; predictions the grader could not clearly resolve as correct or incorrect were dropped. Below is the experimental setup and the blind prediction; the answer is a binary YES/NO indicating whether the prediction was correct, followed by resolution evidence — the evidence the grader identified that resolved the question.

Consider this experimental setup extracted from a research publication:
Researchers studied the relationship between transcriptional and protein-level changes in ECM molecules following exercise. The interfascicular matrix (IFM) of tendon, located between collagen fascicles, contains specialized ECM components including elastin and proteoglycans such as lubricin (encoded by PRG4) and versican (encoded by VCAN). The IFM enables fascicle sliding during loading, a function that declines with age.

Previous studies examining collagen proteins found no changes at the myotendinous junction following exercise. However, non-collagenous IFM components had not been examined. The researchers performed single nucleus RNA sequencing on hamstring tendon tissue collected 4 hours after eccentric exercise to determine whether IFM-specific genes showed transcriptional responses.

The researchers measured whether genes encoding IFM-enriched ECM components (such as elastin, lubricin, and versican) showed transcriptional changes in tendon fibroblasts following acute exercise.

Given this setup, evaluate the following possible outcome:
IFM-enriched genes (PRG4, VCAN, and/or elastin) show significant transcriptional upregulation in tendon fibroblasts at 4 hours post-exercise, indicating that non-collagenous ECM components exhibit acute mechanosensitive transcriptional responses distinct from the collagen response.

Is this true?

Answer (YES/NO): YES